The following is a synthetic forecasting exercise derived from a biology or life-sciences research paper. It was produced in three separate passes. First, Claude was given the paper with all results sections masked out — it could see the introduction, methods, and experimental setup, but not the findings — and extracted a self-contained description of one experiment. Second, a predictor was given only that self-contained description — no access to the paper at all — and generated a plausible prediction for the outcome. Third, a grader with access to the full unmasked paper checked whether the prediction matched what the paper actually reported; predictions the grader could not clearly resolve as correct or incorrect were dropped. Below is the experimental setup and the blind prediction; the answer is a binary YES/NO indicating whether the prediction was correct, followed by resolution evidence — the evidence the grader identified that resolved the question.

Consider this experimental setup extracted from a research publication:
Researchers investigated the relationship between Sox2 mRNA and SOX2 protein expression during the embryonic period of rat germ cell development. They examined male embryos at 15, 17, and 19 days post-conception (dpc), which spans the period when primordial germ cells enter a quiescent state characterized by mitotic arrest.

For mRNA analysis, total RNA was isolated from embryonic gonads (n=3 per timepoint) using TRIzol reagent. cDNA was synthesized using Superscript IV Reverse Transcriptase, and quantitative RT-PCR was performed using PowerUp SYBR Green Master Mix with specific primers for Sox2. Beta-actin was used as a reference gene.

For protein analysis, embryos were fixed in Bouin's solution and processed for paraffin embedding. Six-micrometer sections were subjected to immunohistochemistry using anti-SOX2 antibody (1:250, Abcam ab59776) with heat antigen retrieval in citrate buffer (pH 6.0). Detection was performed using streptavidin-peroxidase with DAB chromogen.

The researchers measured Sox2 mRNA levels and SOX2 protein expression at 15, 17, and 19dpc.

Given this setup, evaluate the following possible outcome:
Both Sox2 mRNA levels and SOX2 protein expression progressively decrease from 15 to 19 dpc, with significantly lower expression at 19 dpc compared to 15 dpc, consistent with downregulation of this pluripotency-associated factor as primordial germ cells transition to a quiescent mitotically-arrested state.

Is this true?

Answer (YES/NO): NO